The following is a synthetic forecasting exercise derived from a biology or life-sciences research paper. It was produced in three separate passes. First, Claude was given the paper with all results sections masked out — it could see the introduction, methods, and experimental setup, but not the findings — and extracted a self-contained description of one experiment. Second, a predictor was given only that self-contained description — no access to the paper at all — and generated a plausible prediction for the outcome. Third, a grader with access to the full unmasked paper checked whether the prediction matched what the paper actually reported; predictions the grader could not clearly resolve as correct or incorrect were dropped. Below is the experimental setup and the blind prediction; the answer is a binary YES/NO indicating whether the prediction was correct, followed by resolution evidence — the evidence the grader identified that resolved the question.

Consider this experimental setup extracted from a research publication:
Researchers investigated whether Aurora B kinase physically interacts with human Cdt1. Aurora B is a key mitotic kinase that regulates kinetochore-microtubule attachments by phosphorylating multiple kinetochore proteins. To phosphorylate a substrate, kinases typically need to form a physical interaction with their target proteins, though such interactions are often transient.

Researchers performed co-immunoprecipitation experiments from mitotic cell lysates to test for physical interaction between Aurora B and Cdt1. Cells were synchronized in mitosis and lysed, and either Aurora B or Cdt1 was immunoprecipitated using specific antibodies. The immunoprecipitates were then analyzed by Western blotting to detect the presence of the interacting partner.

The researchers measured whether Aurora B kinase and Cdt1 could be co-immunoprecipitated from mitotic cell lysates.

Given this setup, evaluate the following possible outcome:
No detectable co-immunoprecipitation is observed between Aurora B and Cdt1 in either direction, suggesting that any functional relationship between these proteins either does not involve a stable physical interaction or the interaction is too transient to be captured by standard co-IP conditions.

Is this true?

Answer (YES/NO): NO